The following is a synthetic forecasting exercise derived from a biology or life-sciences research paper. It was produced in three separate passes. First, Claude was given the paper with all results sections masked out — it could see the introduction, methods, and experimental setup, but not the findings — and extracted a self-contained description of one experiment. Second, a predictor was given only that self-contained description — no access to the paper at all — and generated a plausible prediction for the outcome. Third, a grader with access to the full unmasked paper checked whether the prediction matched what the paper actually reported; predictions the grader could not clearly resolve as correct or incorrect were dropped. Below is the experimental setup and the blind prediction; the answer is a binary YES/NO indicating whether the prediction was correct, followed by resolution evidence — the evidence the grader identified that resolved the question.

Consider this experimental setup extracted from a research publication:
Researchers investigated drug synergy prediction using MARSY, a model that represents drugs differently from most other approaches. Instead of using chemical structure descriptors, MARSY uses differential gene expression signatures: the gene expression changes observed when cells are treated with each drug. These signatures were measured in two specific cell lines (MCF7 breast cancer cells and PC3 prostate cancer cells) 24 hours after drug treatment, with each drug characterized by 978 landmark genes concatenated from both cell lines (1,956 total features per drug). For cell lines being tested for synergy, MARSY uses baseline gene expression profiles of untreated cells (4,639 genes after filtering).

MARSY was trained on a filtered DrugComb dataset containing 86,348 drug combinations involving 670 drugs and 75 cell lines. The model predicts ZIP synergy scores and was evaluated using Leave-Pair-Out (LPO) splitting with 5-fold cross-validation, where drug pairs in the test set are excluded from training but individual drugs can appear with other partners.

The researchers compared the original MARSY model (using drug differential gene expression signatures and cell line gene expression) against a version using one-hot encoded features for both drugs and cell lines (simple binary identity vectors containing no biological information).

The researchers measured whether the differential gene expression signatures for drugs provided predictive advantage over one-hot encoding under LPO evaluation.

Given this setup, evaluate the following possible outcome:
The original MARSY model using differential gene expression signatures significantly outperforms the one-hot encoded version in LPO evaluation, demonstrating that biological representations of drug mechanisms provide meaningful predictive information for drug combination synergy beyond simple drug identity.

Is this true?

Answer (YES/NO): NO